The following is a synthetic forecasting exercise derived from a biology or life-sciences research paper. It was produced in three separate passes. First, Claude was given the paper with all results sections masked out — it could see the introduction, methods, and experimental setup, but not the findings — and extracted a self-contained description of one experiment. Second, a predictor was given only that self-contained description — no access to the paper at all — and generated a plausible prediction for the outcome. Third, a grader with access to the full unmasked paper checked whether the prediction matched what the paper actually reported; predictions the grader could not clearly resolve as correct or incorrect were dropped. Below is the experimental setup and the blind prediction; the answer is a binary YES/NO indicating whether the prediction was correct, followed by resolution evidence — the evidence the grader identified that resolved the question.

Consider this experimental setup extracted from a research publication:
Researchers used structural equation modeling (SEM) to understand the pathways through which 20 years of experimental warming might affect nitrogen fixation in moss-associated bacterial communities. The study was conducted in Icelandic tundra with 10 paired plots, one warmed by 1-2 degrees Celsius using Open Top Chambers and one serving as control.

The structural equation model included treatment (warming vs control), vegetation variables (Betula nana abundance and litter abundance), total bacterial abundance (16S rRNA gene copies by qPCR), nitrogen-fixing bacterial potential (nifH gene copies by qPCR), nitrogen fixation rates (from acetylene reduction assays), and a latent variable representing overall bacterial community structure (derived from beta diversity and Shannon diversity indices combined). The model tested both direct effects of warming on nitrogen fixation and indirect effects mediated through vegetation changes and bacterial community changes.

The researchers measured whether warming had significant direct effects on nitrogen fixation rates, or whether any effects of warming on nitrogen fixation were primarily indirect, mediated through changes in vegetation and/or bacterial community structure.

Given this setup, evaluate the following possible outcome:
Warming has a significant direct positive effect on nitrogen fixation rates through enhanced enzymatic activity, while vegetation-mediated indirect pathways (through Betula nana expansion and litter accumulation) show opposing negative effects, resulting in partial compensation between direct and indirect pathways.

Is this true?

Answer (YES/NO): NO